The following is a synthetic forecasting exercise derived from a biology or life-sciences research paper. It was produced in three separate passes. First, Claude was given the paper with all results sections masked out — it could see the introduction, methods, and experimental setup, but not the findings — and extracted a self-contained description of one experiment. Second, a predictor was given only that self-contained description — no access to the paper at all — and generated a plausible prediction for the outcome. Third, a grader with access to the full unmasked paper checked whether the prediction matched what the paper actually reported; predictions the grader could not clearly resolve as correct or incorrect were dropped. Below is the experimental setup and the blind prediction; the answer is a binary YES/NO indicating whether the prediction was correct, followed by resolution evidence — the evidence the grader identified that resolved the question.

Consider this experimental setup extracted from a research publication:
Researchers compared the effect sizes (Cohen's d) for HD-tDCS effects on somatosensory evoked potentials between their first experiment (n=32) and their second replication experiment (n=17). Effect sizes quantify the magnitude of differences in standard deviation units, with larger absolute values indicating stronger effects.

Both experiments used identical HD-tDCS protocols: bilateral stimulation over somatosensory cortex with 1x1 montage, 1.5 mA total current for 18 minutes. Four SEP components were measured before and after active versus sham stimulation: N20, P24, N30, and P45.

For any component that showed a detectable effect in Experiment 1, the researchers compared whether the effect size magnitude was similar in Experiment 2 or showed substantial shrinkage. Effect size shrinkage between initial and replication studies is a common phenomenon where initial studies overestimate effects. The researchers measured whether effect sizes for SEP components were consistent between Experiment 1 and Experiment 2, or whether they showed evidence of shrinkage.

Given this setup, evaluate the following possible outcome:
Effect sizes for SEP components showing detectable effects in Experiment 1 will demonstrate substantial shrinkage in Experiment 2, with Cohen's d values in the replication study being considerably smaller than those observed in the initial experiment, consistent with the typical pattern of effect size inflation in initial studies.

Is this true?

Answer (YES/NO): YES